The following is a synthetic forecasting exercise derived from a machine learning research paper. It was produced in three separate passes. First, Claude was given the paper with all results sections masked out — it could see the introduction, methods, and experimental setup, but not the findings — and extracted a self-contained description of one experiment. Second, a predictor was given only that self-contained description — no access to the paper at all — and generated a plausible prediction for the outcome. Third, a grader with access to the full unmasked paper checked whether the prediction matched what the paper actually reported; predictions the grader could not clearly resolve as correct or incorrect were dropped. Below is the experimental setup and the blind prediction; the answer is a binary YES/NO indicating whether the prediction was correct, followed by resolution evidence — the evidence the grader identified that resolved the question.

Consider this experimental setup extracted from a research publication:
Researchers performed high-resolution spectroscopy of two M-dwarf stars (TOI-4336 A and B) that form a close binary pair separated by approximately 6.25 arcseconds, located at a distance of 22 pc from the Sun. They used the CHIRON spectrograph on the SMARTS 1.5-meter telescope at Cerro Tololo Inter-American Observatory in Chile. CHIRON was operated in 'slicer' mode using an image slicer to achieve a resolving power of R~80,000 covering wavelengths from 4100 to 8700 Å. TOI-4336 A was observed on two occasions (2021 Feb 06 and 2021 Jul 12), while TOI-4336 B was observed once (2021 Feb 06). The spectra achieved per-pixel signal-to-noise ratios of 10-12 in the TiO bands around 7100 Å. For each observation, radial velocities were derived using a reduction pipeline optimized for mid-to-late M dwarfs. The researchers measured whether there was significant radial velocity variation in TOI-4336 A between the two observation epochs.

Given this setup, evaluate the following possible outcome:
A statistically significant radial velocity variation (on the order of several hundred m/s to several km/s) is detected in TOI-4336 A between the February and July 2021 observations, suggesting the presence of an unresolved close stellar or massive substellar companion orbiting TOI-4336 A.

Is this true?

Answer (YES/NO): NO